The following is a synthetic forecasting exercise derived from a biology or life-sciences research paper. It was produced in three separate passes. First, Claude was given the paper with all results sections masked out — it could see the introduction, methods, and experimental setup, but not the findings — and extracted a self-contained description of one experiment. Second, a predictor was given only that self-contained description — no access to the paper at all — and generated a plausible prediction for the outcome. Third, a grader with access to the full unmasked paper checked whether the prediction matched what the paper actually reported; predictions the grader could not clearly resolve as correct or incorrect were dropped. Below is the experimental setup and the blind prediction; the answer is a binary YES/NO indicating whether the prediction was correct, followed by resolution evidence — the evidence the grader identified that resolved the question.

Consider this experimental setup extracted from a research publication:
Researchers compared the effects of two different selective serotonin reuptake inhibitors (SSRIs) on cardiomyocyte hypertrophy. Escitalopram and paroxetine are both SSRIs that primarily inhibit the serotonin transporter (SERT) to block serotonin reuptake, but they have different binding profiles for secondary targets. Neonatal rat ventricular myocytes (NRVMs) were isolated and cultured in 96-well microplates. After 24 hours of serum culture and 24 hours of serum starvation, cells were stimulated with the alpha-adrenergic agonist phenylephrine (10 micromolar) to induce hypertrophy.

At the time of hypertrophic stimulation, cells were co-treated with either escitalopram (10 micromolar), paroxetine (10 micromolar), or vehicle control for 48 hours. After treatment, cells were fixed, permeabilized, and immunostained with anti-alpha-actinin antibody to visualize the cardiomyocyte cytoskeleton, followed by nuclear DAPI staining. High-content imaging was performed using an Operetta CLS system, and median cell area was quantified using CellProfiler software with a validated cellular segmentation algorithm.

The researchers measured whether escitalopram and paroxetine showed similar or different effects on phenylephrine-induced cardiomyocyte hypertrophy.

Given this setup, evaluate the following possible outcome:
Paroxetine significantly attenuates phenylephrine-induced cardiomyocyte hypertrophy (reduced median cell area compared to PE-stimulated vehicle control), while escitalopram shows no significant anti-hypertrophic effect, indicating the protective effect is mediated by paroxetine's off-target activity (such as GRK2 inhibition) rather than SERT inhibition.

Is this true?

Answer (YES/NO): NO